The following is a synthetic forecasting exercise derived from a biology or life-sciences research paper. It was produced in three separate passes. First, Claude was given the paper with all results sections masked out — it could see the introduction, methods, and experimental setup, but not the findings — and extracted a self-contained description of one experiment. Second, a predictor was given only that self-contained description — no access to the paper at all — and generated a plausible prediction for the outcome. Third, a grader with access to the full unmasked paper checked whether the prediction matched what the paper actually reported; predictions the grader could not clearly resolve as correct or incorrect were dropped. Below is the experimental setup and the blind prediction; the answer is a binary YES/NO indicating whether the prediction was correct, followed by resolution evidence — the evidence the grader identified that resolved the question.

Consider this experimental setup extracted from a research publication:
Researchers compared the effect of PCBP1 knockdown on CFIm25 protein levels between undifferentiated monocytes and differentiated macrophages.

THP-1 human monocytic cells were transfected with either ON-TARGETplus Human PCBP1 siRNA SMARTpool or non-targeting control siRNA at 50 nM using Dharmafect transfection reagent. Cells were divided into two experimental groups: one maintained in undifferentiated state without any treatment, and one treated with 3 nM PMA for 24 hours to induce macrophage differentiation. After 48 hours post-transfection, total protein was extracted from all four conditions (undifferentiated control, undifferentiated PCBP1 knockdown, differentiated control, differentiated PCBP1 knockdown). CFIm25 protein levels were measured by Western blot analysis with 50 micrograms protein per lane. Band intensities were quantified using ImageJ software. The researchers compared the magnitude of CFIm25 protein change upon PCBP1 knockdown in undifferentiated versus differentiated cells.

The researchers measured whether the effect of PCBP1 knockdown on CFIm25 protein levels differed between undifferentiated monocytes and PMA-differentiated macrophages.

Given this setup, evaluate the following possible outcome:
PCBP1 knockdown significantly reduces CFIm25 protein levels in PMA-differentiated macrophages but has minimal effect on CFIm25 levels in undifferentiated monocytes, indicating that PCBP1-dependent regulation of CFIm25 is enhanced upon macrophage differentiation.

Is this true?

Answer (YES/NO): NO